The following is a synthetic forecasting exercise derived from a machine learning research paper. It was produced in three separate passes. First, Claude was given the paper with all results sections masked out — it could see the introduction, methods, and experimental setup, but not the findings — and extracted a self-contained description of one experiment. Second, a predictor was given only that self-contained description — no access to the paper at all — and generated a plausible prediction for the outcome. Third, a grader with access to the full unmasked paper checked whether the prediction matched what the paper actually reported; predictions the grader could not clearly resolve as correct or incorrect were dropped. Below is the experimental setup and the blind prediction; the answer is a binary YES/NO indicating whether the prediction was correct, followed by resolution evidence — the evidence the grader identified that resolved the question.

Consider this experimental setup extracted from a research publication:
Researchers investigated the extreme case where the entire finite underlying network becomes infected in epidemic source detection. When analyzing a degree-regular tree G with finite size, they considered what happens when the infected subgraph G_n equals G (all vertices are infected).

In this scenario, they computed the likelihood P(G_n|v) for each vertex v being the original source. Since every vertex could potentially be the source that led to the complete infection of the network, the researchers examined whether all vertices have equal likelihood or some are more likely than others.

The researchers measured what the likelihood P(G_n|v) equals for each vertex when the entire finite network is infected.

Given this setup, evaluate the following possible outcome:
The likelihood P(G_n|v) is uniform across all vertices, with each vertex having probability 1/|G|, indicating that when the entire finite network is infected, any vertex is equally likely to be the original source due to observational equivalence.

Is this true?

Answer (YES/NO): YES